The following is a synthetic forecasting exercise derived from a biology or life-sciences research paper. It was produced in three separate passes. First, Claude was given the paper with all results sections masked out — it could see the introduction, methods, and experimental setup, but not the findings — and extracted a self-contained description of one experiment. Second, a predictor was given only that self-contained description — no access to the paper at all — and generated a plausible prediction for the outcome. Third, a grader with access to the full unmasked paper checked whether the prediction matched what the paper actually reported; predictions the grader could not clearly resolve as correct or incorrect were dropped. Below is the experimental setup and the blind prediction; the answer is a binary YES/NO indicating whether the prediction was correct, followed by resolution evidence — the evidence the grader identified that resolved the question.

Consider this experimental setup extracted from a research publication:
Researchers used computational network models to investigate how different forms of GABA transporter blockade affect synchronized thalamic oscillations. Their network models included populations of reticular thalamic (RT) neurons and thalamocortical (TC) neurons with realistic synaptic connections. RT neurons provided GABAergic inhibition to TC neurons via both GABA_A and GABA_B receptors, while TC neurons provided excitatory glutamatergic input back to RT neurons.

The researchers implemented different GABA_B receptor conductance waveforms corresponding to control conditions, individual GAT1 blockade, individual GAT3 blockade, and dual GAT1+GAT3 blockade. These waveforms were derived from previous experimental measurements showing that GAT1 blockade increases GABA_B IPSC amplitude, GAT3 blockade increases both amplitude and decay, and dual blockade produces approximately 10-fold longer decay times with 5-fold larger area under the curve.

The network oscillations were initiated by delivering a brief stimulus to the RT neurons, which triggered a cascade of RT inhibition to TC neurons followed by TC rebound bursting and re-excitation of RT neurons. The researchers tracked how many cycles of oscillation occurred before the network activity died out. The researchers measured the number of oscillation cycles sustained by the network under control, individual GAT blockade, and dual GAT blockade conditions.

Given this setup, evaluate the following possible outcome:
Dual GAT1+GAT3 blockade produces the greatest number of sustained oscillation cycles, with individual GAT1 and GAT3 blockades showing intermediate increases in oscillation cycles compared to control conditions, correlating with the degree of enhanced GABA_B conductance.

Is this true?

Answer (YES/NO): NO